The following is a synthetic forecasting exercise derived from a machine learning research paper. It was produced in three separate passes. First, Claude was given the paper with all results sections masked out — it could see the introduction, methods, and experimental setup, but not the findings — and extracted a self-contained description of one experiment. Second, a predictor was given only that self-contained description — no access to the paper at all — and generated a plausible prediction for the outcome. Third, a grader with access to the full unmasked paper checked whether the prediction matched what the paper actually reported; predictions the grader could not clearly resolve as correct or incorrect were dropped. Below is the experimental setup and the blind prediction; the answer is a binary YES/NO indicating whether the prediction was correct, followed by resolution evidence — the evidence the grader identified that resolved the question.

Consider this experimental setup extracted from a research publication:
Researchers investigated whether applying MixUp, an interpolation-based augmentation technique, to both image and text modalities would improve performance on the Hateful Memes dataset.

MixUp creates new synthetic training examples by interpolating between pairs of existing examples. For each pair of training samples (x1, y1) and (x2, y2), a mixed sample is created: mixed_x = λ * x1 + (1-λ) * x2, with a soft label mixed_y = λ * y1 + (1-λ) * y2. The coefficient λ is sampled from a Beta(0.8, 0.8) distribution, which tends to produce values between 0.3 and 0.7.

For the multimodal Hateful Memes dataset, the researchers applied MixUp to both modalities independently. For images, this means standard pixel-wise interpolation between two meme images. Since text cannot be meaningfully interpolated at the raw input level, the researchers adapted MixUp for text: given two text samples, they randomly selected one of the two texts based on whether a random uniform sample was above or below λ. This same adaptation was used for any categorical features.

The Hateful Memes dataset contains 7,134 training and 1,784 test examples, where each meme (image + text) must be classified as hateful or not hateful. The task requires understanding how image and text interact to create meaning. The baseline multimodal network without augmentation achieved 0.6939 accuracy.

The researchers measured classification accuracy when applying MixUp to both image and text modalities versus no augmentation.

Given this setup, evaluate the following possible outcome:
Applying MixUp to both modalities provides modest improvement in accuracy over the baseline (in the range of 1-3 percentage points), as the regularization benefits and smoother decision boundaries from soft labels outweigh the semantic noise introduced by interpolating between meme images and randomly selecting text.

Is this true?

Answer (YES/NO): NO